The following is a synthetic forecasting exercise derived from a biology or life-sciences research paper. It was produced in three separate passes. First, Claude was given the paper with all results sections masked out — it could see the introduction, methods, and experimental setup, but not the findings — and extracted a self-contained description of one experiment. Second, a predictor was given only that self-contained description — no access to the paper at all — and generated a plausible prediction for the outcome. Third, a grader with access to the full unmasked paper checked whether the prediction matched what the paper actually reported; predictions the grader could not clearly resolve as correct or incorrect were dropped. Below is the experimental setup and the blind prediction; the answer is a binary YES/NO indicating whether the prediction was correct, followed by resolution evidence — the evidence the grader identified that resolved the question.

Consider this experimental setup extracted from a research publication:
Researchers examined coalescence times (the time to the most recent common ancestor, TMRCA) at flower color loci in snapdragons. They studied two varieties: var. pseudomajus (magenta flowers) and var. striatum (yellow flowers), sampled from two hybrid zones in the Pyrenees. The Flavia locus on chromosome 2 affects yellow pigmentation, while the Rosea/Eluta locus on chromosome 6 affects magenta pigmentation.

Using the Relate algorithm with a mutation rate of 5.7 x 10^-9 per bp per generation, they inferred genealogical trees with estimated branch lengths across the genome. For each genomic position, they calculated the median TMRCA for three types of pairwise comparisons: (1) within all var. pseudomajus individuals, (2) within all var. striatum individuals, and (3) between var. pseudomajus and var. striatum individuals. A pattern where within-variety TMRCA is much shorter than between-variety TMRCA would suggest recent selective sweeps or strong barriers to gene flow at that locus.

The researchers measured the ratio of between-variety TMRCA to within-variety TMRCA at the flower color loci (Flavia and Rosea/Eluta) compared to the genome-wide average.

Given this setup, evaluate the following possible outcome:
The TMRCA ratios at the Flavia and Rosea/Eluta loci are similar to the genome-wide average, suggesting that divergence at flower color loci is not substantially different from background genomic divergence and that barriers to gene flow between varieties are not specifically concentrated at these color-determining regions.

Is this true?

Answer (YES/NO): NO